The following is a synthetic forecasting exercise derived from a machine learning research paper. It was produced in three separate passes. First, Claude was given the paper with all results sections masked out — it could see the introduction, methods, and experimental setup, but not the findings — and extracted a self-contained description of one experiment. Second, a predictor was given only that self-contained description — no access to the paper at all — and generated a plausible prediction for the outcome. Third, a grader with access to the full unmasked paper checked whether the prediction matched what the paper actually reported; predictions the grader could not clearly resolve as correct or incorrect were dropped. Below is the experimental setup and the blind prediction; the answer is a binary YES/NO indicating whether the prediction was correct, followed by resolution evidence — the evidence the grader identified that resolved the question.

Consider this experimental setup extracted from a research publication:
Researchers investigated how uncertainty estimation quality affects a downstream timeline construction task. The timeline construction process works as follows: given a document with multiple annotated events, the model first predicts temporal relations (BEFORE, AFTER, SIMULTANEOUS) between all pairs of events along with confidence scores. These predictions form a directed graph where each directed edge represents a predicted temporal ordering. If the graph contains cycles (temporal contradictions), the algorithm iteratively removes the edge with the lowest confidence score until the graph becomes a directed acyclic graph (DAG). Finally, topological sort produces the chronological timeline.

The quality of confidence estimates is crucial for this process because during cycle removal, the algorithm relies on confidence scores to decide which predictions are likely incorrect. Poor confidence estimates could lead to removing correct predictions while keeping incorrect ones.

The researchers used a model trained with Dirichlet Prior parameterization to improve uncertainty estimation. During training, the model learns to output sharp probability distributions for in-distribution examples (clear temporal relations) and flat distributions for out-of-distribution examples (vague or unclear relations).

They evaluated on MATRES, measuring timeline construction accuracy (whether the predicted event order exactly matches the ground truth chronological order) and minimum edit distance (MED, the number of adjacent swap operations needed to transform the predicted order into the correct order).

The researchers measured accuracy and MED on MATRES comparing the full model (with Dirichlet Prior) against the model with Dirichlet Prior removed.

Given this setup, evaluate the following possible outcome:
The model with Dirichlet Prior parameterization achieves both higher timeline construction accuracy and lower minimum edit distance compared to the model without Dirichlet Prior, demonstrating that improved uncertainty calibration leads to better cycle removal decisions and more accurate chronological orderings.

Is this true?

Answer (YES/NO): YES